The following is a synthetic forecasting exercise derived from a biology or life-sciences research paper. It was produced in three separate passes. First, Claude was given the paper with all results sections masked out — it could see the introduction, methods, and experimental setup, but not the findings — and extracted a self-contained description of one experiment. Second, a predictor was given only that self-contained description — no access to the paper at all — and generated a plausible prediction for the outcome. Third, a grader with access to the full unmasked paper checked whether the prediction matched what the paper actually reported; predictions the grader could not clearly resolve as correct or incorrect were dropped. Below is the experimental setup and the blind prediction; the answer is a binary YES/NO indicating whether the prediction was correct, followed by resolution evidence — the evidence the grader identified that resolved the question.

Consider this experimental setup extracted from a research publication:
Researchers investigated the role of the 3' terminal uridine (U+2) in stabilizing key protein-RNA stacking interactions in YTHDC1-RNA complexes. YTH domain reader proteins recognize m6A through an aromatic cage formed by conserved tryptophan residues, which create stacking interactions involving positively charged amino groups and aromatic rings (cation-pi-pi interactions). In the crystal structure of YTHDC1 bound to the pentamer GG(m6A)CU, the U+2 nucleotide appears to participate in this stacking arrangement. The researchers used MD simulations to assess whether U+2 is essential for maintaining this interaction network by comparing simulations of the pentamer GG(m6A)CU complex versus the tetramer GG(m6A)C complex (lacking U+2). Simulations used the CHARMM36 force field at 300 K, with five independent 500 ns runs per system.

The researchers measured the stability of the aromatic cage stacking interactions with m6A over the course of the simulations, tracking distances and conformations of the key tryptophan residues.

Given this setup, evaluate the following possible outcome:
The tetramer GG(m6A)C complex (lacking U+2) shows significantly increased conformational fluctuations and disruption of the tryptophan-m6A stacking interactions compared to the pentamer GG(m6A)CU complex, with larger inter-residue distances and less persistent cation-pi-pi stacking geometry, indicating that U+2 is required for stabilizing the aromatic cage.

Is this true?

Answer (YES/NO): NO